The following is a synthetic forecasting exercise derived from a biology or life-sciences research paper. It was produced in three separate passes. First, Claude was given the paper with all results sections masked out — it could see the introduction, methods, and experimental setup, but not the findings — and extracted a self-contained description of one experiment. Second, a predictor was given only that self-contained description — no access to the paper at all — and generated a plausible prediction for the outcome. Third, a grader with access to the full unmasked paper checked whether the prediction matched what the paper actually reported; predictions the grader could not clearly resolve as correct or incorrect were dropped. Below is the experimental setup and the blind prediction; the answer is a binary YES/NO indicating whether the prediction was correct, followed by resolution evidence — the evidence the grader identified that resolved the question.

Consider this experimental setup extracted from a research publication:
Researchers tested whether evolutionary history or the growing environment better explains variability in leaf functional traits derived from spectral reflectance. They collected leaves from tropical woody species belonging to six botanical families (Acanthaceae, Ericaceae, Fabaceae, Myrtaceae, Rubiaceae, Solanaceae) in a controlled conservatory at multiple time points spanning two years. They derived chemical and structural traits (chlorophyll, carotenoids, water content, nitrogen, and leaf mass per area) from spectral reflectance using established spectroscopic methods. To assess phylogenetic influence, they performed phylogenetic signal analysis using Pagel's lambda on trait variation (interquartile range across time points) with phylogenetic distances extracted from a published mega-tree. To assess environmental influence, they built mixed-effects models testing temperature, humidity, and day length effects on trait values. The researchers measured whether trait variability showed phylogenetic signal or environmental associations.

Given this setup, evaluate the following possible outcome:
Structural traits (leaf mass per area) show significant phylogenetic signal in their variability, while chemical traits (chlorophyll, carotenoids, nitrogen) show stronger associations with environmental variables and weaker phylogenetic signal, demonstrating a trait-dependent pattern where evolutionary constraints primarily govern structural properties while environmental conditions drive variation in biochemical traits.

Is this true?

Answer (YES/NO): NO